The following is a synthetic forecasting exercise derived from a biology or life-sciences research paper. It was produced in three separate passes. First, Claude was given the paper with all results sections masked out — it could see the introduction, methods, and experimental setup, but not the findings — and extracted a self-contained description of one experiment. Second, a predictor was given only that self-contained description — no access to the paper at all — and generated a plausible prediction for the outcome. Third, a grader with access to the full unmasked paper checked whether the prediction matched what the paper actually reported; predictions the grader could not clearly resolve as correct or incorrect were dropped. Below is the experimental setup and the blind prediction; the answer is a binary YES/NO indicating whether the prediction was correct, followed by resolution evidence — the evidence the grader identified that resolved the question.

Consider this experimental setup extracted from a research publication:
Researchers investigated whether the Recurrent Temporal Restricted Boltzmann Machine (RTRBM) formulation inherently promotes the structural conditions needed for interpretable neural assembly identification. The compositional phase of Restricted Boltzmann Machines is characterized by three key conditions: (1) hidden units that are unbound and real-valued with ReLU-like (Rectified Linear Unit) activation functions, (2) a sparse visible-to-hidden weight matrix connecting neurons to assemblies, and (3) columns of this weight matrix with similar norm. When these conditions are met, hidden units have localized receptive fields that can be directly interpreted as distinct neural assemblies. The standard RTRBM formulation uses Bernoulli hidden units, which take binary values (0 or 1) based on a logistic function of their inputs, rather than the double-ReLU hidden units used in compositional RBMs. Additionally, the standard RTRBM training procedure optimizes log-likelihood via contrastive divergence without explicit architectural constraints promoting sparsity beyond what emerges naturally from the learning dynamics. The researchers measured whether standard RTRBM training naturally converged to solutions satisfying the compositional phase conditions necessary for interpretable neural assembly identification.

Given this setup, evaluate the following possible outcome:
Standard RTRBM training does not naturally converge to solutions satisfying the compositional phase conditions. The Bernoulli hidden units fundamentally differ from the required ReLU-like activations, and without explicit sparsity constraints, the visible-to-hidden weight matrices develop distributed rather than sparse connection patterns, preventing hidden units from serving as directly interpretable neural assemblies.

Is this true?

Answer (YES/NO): YES